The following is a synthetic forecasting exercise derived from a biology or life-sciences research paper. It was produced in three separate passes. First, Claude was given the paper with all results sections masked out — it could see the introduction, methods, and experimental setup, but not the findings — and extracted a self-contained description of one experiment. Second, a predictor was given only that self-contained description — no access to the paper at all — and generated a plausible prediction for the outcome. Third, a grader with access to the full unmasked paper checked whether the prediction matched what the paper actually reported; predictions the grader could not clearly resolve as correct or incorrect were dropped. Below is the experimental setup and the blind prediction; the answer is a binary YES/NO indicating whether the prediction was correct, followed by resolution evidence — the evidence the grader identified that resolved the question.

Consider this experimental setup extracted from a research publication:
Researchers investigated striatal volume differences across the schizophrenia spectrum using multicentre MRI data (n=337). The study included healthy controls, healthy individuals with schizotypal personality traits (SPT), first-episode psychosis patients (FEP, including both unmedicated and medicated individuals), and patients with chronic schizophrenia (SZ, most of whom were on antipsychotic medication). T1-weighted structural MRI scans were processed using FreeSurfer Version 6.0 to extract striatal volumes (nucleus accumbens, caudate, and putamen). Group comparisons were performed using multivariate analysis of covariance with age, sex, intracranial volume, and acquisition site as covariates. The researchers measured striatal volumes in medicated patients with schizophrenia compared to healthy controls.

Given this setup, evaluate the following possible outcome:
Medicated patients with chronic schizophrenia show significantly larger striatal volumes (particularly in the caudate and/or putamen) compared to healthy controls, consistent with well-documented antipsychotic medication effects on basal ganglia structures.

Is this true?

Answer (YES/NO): YES